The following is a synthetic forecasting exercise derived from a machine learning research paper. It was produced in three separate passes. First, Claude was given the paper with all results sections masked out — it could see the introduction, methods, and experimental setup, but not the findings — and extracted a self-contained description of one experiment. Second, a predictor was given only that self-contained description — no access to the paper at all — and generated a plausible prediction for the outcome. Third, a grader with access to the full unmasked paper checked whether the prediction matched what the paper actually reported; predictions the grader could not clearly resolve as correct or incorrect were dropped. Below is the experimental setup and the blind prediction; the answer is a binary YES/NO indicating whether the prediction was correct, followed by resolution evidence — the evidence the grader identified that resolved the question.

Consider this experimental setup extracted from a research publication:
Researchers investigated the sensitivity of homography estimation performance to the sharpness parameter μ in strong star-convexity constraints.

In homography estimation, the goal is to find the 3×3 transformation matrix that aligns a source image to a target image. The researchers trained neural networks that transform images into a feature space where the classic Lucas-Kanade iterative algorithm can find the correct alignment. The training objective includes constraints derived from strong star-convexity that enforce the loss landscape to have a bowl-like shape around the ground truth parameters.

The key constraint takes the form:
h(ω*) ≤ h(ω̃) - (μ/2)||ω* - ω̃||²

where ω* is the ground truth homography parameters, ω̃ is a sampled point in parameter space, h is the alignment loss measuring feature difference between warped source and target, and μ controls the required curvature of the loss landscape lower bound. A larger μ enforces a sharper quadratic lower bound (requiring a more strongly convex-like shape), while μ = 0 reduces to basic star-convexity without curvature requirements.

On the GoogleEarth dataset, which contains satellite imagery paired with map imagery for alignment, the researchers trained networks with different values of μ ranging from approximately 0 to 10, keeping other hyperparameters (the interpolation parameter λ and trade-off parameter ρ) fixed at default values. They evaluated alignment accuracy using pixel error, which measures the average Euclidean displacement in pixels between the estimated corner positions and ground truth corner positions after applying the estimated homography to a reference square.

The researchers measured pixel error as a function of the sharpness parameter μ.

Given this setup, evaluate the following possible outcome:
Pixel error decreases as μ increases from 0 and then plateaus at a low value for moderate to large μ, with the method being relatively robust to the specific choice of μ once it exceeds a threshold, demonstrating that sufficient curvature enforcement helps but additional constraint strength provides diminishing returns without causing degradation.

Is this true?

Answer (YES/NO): YES